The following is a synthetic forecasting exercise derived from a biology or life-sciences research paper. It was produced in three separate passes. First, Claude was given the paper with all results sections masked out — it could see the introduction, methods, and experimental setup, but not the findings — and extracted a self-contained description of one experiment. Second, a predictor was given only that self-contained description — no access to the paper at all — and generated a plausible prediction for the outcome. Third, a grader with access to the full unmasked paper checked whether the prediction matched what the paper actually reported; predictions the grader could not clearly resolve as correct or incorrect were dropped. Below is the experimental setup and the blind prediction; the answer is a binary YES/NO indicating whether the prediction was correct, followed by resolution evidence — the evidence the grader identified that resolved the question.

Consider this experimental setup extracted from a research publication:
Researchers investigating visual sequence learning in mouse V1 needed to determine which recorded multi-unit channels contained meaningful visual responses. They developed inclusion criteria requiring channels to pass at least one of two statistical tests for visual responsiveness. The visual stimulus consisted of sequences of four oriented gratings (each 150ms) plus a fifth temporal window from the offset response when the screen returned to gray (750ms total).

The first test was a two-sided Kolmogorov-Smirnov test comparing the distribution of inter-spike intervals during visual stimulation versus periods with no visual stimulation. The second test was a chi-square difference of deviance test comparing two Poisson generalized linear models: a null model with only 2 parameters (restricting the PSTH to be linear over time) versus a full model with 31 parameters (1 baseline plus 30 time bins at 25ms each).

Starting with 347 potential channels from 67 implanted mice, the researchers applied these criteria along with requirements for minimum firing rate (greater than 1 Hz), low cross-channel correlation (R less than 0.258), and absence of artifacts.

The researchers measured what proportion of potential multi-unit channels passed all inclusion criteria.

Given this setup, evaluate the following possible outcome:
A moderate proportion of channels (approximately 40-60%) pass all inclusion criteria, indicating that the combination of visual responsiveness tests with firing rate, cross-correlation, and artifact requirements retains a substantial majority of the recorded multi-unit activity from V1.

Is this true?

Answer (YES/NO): YES